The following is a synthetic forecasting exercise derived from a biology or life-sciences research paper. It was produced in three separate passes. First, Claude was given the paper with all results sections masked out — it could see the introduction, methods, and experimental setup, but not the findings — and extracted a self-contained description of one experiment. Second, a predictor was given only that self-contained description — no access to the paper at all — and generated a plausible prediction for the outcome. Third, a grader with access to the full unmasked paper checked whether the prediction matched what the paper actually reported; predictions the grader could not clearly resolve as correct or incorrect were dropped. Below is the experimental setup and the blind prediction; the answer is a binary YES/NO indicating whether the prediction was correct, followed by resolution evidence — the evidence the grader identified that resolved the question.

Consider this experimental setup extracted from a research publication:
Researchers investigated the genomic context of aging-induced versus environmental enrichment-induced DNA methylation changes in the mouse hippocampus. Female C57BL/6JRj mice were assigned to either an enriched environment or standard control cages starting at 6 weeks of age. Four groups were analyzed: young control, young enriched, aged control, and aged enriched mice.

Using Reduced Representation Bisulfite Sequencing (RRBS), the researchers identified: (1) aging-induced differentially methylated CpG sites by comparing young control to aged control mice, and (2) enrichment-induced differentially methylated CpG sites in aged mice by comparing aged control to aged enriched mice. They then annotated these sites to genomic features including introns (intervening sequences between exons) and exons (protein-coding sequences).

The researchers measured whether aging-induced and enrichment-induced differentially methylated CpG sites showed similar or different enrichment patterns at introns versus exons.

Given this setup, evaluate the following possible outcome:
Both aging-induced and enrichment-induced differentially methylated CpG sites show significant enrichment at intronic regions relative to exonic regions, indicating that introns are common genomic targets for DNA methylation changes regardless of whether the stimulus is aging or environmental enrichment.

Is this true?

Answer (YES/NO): YES